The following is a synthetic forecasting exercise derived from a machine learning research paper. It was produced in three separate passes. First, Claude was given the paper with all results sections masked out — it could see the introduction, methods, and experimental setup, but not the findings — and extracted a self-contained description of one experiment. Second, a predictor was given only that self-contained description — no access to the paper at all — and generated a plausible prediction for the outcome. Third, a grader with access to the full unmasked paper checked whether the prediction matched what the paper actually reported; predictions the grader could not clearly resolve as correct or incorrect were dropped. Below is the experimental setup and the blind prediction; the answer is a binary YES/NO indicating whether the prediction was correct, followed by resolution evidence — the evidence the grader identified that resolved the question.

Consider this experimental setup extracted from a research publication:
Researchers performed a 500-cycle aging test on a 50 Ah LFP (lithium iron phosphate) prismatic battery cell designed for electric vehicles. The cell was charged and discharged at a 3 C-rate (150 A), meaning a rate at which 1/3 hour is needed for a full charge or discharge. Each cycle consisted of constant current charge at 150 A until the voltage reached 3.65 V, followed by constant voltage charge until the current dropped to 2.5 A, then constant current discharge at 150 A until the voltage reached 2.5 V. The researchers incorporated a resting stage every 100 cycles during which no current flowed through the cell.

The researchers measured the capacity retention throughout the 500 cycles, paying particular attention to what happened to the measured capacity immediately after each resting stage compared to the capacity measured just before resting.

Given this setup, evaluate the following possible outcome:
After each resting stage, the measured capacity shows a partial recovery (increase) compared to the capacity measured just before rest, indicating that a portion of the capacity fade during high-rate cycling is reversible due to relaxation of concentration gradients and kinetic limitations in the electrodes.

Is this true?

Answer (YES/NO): YES